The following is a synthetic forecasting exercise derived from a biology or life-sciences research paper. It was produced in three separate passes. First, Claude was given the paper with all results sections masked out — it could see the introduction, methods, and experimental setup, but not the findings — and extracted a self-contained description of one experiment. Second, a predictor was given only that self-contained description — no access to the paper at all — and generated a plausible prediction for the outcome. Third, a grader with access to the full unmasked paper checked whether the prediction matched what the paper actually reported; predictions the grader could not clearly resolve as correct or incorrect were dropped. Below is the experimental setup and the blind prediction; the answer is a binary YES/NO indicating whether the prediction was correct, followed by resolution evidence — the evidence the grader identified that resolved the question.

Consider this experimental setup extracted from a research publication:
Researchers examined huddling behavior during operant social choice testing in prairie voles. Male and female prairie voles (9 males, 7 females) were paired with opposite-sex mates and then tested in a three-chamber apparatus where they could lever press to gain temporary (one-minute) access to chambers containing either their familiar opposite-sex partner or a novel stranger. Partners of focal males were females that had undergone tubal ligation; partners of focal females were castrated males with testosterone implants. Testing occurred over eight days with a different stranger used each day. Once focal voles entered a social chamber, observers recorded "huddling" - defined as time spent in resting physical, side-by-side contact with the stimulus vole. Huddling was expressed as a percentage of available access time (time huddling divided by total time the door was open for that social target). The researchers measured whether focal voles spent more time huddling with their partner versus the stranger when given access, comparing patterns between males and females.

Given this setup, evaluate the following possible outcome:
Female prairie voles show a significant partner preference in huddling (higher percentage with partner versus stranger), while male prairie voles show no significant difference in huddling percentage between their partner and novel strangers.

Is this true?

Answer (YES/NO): NO